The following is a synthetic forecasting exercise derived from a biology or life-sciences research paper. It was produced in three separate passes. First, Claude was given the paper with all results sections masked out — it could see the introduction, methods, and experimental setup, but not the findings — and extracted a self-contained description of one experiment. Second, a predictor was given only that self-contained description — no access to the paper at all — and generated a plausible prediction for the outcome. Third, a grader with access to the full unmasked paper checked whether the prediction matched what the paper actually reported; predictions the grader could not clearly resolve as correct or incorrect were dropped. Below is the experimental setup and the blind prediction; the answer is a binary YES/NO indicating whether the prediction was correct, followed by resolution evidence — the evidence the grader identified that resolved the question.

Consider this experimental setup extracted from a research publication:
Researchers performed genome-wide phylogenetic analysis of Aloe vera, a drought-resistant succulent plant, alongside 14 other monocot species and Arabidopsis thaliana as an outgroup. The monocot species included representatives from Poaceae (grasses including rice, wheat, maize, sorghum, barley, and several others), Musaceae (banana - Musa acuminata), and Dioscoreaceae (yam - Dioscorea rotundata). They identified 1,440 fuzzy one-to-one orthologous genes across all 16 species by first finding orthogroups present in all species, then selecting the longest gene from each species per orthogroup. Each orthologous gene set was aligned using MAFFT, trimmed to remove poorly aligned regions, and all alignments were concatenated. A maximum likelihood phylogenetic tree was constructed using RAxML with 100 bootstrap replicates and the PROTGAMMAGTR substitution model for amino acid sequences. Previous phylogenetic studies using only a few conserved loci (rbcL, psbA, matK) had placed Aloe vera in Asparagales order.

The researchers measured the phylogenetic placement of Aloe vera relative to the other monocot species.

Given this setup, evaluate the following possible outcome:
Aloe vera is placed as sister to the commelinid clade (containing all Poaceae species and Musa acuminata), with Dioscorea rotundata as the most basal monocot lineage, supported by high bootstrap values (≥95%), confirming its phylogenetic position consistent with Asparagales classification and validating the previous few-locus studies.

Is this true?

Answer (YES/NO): NO